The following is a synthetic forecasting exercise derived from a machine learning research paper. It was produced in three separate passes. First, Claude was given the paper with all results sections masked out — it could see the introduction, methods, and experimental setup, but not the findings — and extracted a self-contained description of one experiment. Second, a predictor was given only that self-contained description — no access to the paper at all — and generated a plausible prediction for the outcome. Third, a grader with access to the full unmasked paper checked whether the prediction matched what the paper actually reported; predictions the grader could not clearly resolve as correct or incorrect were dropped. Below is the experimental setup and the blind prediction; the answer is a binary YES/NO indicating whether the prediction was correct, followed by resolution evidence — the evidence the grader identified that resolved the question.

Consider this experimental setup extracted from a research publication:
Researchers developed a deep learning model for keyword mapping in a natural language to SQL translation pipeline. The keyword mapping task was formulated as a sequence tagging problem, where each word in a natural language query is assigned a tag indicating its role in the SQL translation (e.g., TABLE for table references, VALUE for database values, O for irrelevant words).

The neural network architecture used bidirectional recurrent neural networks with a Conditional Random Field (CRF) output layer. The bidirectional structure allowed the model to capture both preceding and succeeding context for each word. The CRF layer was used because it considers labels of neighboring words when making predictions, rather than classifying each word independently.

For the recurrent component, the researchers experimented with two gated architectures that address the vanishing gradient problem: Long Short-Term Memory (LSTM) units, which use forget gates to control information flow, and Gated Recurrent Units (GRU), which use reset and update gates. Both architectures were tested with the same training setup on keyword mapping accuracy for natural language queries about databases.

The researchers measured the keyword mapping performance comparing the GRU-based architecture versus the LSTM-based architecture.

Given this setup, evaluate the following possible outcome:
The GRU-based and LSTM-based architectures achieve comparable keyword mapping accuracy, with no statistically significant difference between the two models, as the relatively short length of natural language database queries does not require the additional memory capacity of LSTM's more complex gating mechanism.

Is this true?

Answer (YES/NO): NO